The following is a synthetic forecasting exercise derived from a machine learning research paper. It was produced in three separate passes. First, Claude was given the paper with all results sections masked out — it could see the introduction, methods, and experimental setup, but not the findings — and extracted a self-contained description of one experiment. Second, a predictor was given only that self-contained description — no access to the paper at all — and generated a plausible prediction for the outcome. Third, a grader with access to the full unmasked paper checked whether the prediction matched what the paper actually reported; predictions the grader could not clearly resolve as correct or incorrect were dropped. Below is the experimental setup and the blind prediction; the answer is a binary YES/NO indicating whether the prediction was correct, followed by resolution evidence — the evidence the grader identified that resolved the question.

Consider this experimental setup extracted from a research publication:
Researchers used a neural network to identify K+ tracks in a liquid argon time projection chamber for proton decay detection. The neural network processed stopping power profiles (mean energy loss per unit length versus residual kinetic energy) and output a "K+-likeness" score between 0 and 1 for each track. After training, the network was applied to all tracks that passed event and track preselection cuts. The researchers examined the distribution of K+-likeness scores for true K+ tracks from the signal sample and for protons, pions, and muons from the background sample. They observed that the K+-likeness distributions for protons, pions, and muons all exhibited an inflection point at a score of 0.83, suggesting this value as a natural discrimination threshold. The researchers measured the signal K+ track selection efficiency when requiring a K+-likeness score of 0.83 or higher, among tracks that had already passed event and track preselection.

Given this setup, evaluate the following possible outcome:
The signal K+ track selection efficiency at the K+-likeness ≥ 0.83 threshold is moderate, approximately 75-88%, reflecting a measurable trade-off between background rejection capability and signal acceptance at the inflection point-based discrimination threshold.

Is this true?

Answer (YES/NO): YES